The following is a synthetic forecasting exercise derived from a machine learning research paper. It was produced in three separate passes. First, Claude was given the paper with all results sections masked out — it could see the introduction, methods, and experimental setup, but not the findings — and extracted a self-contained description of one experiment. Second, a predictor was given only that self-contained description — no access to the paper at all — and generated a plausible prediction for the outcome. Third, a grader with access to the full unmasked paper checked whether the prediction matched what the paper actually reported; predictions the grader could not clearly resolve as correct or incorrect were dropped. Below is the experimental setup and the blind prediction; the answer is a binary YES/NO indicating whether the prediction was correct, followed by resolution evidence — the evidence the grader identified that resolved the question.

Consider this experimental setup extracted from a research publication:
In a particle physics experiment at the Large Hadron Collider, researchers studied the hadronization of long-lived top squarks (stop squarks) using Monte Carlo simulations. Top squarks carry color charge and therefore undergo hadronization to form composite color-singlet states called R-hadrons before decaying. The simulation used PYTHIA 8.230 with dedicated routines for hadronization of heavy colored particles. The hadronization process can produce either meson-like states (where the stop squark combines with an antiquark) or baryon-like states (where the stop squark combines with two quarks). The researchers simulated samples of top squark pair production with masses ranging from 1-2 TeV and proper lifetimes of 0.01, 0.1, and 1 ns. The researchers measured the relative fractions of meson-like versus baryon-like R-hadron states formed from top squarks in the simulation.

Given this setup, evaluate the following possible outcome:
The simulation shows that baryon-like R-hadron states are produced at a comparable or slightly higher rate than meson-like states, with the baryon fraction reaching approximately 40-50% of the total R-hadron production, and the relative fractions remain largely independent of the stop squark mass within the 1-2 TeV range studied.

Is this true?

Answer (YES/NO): NO